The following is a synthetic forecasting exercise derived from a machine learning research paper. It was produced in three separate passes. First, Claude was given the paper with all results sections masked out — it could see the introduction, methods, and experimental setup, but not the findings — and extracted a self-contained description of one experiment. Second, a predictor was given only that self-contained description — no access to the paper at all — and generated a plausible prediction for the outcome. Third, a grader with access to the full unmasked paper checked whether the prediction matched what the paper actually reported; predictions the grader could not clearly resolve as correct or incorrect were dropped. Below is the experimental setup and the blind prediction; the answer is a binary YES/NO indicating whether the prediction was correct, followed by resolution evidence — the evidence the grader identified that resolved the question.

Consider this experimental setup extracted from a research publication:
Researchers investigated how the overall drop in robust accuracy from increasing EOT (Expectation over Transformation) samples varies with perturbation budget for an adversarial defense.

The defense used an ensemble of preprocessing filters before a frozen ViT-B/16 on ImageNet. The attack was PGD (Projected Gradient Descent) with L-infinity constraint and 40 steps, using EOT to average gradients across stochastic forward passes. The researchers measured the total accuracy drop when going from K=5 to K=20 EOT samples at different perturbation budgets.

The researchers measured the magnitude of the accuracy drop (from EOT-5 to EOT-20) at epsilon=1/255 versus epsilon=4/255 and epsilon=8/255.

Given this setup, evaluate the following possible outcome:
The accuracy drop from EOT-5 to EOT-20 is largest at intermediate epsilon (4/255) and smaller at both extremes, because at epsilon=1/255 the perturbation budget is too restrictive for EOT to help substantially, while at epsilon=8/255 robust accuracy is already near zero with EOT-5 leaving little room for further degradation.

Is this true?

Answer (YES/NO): NO